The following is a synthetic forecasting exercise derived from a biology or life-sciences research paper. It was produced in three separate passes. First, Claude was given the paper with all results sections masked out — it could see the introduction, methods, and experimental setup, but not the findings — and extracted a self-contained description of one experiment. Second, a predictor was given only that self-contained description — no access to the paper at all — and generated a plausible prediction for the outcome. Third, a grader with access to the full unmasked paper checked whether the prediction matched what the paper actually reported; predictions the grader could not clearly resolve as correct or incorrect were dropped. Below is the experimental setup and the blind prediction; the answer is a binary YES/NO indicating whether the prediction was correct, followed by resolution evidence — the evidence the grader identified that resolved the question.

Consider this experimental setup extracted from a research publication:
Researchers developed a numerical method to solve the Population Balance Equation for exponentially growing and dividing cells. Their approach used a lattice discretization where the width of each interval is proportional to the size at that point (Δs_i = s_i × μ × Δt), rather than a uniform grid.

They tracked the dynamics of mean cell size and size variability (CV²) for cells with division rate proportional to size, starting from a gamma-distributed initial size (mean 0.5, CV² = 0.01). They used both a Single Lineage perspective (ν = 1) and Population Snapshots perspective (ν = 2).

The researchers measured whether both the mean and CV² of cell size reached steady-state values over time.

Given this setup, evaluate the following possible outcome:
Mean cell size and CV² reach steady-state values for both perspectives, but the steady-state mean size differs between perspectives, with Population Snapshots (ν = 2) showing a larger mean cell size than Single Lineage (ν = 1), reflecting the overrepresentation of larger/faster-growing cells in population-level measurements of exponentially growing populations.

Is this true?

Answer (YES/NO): NO